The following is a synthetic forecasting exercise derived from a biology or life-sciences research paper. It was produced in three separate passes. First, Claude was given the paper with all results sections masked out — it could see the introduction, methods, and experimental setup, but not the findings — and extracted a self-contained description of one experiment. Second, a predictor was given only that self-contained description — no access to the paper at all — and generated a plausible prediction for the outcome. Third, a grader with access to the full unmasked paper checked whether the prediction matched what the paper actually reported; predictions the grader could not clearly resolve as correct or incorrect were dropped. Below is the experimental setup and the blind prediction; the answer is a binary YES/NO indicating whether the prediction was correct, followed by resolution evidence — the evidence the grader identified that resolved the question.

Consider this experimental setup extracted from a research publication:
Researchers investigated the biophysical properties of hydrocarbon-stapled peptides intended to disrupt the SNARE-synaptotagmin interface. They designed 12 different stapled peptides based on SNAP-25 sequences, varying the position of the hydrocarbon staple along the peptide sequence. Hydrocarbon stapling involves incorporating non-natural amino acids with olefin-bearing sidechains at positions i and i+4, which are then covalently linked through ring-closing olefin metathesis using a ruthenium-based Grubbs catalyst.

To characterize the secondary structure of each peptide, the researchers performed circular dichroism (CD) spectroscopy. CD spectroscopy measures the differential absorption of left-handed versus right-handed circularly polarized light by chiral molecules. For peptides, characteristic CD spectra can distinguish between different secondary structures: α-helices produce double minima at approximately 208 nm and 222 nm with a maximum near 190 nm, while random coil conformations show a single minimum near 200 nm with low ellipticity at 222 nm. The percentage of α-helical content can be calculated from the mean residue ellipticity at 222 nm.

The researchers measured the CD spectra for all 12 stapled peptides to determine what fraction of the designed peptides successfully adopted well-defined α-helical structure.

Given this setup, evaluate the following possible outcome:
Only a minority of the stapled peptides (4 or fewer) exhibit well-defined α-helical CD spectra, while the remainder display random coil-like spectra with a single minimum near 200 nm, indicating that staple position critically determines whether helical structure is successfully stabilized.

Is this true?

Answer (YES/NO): NO